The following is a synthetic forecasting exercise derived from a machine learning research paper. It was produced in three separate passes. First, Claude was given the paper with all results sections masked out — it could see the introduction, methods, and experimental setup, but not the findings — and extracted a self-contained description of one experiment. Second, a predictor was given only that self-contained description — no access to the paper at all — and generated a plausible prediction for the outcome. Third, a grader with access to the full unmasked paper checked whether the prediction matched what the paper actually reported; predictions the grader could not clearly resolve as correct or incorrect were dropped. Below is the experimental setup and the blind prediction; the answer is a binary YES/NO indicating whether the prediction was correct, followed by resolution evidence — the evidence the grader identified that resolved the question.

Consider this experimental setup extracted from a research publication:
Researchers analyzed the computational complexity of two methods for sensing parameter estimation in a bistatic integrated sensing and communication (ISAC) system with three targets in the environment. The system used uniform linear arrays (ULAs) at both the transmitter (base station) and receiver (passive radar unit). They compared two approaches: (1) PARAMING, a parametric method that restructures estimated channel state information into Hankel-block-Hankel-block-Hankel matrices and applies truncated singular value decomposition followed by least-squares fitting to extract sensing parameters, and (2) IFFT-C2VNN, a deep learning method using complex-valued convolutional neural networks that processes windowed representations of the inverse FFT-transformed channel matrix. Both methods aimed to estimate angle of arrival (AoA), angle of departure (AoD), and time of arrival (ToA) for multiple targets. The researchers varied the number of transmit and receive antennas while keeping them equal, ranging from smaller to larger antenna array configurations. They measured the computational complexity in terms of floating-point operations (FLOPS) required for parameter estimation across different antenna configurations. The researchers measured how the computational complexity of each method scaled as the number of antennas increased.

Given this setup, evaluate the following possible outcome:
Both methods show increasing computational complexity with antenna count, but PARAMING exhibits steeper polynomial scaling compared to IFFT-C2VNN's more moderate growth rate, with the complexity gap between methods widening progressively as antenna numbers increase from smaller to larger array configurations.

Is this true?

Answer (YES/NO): YES